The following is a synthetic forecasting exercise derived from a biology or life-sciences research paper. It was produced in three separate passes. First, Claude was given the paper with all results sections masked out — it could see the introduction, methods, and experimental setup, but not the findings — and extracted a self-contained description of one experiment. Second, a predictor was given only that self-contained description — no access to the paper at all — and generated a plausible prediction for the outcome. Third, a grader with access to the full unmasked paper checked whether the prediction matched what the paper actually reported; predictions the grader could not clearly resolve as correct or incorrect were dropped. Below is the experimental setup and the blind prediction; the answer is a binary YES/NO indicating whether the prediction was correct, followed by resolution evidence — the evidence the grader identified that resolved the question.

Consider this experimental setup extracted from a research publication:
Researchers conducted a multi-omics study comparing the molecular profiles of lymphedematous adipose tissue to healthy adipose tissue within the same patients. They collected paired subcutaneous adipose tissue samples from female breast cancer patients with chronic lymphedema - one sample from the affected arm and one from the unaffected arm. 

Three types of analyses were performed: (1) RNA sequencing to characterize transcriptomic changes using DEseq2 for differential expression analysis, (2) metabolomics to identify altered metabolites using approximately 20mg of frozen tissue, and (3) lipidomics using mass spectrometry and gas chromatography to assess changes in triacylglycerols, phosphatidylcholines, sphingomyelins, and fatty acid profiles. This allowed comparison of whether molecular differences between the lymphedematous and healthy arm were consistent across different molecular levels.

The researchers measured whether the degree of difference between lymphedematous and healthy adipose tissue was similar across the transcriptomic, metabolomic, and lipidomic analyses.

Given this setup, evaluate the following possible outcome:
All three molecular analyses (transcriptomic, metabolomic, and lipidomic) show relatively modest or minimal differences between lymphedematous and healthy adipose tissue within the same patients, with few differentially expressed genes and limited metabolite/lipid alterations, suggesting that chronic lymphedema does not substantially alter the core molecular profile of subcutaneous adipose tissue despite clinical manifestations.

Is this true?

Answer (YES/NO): NO